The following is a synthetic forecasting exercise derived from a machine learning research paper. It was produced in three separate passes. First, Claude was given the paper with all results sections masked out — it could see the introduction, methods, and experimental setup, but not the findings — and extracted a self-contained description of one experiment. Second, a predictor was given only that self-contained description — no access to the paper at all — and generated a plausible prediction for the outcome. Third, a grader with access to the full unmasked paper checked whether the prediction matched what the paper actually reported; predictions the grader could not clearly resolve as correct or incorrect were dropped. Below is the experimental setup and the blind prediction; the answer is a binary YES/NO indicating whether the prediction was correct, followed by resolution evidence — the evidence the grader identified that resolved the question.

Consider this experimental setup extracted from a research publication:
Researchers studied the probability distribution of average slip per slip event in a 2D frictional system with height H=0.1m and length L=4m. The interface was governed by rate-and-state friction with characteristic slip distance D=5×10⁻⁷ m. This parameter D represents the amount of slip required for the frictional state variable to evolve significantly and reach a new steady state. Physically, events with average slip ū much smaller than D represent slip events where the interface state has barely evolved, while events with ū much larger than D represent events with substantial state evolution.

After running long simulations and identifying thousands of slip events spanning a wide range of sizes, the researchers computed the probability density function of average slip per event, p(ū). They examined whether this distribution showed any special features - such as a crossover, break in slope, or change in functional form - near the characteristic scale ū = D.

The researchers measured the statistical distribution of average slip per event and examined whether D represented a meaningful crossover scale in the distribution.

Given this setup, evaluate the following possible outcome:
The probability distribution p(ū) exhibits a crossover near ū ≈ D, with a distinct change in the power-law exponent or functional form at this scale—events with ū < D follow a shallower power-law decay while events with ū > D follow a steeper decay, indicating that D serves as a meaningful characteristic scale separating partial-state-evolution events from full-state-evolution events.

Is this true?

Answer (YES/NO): NO